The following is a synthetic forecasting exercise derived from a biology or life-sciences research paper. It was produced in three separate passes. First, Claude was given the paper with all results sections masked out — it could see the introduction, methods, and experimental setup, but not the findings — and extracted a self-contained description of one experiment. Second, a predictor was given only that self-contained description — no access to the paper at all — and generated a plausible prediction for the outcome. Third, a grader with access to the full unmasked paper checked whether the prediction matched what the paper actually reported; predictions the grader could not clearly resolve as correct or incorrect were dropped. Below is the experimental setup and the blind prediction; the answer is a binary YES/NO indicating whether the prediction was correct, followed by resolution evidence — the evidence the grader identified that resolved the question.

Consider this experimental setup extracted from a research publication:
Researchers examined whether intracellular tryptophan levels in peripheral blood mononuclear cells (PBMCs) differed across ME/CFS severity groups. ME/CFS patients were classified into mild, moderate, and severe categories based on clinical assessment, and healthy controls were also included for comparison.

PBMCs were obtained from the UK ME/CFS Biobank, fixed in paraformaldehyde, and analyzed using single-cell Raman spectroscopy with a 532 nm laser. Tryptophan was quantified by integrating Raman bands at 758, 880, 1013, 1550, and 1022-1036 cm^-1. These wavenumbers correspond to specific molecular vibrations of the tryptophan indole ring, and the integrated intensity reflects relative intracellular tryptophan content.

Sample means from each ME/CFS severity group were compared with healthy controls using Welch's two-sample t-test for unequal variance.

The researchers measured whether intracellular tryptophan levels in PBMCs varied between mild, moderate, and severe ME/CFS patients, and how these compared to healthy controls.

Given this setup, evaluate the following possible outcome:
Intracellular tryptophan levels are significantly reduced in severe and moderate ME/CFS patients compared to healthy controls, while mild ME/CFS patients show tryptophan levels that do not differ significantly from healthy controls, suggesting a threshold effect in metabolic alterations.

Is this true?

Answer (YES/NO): NO